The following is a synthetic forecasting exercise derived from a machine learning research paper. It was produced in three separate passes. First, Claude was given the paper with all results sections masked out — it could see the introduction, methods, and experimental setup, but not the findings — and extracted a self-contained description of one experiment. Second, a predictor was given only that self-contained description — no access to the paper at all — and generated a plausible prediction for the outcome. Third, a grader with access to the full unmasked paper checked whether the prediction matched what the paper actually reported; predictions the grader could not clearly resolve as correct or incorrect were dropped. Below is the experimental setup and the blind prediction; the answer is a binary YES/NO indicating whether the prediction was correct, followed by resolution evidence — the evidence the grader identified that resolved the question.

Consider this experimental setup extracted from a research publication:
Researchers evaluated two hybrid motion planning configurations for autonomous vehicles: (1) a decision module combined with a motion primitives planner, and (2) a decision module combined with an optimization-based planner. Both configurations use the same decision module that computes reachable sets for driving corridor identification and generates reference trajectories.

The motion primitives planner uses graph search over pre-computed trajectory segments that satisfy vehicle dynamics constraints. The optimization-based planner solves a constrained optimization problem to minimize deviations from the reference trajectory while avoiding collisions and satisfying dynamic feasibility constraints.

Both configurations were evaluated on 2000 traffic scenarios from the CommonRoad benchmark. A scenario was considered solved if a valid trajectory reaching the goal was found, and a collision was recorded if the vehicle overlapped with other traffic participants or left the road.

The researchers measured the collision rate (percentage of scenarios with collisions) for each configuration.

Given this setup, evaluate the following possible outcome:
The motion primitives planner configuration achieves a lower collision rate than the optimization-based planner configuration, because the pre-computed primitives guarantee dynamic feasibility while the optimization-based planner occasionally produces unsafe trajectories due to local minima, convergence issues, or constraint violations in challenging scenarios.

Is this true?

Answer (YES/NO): YES